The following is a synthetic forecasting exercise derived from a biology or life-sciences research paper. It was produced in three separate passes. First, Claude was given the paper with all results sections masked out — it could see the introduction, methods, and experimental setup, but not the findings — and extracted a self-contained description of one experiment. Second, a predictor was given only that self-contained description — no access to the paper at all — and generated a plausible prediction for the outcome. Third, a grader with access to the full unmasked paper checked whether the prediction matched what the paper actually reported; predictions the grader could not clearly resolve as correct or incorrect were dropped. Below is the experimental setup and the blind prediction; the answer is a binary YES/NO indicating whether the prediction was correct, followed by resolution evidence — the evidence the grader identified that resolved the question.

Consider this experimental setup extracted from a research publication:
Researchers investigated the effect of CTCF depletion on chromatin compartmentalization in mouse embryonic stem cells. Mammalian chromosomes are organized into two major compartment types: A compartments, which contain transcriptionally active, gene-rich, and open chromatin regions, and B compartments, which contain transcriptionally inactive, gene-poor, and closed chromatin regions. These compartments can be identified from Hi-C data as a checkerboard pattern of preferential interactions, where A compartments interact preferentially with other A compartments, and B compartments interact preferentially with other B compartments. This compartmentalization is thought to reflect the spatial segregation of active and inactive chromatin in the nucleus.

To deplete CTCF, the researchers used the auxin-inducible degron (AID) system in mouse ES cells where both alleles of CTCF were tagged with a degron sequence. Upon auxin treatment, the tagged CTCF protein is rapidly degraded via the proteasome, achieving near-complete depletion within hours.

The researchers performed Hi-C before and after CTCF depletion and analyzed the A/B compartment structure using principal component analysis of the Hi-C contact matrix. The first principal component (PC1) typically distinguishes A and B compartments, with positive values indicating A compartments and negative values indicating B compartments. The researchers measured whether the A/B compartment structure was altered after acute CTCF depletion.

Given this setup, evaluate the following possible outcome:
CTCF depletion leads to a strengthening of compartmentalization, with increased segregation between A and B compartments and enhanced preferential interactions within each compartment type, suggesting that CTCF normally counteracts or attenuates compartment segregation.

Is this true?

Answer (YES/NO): NO